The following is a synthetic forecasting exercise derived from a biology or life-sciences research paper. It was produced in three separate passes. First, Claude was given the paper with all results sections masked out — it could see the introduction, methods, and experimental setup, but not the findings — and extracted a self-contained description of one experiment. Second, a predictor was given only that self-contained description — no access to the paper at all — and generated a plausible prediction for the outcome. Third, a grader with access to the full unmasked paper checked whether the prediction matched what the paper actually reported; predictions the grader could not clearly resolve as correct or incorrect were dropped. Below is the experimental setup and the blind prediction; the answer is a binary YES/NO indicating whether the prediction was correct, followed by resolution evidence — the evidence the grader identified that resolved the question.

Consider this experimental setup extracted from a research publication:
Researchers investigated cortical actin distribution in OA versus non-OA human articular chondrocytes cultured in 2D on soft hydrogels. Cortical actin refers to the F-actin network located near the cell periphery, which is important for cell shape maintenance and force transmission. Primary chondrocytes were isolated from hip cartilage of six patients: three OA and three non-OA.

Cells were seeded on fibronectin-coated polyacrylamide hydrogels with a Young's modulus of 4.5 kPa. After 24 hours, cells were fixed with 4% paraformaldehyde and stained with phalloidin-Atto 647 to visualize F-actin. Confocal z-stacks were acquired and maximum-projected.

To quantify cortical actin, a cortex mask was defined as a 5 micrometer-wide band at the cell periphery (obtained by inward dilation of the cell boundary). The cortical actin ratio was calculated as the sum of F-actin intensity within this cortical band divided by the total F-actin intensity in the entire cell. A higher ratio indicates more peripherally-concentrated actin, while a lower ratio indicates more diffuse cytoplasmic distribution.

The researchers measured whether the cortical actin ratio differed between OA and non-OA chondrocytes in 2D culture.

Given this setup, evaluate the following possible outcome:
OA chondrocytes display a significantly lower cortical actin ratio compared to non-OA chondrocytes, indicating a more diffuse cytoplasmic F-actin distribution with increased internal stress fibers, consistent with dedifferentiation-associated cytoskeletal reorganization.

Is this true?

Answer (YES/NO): NO